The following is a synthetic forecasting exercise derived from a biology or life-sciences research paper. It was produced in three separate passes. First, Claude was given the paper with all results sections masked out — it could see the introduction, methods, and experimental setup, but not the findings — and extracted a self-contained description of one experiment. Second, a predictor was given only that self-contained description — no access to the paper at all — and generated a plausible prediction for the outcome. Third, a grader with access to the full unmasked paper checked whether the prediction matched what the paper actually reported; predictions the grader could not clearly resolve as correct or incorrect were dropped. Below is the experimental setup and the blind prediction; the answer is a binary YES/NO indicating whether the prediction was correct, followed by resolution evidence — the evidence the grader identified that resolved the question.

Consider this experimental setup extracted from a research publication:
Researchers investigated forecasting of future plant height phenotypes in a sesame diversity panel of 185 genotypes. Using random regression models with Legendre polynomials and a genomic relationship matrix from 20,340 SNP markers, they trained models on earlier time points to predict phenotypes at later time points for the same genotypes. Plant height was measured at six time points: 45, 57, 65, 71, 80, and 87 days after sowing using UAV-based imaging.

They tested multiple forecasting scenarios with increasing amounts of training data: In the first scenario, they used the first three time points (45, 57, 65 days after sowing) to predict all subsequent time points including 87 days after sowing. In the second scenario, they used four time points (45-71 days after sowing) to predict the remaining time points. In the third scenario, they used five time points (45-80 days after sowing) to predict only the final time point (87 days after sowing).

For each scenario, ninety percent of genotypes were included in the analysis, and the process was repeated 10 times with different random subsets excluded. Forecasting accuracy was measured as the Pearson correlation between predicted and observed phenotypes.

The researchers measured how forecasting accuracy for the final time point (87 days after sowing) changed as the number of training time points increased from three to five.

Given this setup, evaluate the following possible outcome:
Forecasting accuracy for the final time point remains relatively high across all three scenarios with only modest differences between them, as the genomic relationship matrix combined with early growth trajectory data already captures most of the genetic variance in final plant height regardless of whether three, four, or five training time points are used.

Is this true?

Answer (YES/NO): NO